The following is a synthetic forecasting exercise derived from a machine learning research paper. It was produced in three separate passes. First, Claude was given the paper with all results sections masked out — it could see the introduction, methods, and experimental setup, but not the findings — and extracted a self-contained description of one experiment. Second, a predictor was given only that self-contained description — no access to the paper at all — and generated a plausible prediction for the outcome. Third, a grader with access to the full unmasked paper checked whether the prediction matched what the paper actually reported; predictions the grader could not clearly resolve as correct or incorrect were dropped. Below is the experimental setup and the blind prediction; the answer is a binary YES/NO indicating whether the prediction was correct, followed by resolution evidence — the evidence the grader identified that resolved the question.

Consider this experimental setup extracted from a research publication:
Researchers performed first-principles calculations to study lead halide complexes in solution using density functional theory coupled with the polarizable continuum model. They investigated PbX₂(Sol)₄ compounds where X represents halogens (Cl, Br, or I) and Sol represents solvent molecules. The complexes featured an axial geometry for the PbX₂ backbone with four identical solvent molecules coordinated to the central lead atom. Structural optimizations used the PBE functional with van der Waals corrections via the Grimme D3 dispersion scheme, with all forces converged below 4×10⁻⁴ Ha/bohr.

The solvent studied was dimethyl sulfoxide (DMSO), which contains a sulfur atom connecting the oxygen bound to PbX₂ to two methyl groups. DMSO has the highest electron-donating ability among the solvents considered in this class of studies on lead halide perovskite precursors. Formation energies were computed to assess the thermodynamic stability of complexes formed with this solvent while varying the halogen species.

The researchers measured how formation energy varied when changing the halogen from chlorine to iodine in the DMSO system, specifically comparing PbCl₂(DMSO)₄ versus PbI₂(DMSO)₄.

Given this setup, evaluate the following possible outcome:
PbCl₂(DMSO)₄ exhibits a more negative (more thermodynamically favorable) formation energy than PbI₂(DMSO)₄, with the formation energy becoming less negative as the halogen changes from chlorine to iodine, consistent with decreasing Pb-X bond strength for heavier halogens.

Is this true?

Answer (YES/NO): NO